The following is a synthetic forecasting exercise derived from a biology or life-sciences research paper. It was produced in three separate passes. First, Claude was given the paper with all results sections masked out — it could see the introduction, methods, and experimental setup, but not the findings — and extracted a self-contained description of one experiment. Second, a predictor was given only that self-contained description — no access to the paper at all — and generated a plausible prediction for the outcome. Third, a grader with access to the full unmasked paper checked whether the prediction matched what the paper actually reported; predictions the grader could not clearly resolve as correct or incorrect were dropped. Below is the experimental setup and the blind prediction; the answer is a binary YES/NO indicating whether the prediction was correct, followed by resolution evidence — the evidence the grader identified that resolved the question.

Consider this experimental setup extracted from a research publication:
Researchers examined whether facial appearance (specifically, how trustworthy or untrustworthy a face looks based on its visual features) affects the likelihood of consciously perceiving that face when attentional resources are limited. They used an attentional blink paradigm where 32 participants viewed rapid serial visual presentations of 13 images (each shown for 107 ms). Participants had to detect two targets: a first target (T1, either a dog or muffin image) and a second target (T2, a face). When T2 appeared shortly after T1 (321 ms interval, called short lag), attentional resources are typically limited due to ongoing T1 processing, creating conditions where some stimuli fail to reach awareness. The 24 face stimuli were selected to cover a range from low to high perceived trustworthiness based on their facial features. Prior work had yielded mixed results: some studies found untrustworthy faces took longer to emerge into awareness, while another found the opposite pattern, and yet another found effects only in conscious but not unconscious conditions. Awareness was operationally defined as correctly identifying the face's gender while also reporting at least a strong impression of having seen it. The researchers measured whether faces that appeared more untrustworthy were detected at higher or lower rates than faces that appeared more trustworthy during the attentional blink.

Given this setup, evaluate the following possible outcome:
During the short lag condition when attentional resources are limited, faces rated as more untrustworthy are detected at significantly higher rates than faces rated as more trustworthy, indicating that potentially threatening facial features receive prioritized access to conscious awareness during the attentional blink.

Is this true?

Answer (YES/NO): NO